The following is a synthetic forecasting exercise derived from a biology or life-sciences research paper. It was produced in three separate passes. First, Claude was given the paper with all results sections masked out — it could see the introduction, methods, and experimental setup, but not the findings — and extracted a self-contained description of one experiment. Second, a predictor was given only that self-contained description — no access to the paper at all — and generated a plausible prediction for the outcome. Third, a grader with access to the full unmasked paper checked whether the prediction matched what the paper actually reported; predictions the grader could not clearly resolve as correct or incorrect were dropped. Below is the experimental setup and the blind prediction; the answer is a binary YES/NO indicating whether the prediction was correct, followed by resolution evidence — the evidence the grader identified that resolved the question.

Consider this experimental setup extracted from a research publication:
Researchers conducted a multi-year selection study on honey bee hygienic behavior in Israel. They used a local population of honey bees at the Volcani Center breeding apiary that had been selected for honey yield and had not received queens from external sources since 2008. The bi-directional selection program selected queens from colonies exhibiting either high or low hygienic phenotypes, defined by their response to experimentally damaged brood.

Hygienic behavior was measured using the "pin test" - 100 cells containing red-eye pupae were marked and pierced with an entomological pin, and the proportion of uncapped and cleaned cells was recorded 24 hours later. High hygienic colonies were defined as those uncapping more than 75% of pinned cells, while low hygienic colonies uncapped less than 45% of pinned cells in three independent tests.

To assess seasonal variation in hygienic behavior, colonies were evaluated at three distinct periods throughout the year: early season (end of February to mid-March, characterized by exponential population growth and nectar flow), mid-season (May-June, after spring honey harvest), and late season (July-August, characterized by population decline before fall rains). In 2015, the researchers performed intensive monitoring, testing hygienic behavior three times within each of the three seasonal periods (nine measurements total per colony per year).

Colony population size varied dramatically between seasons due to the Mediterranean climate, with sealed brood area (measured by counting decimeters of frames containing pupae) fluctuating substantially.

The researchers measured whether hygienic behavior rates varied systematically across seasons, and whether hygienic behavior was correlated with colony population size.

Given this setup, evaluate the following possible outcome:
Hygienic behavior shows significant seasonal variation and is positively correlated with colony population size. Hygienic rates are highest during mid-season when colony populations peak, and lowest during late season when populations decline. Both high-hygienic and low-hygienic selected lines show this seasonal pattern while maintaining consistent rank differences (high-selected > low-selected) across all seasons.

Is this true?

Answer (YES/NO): NO